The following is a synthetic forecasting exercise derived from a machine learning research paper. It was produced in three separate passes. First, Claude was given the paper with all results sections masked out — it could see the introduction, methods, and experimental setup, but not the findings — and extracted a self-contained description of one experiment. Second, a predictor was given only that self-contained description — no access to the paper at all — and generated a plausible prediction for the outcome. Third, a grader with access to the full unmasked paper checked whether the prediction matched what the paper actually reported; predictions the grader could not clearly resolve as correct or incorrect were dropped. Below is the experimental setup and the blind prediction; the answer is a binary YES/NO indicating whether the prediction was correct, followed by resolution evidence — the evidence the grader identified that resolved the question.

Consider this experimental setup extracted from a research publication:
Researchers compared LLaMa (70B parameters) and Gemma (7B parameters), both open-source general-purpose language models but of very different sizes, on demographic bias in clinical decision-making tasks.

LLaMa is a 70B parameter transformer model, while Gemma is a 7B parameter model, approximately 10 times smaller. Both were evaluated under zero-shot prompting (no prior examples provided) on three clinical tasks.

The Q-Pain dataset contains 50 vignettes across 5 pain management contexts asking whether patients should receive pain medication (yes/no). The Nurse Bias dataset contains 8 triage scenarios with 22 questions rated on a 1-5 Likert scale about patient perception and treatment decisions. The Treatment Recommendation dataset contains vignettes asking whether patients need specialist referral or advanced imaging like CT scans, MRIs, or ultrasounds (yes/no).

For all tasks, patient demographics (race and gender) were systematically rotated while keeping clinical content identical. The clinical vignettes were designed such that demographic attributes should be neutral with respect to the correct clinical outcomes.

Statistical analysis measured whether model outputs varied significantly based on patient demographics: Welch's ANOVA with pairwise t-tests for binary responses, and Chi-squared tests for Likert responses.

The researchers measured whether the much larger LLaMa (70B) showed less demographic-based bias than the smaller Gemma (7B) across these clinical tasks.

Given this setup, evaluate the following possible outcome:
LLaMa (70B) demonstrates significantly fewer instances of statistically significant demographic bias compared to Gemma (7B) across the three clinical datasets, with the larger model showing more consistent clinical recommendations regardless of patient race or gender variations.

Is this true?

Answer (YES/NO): NO